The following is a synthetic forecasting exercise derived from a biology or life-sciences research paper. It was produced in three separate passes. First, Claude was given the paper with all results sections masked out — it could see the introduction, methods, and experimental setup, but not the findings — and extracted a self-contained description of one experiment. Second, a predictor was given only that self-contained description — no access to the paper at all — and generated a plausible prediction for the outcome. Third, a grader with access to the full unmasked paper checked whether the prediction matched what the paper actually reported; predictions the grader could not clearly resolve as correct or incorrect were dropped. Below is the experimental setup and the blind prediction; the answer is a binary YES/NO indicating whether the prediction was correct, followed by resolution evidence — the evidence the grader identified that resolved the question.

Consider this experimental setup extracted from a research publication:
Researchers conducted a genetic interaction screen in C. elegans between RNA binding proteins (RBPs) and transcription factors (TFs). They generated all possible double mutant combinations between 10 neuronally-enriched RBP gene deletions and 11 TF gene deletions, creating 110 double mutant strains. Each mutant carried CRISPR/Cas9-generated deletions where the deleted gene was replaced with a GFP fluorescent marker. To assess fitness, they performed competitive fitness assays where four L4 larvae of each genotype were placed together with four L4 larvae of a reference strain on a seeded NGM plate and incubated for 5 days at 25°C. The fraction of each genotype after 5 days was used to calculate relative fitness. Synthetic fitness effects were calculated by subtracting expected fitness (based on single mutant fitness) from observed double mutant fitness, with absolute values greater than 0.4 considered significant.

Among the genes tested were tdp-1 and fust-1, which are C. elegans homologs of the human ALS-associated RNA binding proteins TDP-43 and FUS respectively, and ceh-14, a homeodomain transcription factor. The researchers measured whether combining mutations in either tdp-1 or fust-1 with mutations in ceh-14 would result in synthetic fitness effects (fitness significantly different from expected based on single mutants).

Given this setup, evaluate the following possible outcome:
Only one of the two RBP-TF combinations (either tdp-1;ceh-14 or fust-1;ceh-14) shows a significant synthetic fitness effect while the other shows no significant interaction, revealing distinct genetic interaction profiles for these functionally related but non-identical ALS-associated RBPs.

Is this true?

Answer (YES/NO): NO